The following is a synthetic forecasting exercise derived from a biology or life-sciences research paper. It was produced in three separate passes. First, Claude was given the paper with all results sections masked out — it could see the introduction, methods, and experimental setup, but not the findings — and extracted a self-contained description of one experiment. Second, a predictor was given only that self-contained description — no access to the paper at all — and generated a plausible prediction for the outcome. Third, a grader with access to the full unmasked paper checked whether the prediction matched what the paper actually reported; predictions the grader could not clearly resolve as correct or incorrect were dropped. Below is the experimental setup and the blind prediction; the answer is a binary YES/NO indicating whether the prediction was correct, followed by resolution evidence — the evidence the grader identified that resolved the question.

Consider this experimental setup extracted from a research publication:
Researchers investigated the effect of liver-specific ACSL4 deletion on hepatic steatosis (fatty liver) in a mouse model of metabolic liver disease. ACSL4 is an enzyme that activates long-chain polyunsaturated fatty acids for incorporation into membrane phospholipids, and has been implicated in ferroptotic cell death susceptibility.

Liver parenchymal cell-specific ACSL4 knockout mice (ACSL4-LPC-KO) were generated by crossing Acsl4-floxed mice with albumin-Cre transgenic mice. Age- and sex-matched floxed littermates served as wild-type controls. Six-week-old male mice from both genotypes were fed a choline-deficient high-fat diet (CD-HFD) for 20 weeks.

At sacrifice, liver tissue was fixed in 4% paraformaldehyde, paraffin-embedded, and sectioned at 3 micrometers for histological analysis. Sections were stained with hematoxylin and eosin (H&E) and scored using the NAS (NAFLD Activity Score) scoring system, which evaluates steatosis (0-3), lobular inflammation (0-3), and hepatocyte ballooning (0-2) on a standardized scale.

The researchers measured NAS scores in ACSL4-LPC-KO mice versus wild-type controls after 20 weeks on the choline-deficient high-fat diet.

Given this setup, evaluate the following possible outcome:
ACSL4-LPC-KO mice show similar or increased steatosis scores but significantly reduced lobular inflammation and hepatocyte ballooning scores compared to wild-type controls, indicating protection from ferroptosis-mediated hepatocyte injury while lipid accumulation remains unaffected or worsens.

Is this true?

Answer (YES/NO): NO